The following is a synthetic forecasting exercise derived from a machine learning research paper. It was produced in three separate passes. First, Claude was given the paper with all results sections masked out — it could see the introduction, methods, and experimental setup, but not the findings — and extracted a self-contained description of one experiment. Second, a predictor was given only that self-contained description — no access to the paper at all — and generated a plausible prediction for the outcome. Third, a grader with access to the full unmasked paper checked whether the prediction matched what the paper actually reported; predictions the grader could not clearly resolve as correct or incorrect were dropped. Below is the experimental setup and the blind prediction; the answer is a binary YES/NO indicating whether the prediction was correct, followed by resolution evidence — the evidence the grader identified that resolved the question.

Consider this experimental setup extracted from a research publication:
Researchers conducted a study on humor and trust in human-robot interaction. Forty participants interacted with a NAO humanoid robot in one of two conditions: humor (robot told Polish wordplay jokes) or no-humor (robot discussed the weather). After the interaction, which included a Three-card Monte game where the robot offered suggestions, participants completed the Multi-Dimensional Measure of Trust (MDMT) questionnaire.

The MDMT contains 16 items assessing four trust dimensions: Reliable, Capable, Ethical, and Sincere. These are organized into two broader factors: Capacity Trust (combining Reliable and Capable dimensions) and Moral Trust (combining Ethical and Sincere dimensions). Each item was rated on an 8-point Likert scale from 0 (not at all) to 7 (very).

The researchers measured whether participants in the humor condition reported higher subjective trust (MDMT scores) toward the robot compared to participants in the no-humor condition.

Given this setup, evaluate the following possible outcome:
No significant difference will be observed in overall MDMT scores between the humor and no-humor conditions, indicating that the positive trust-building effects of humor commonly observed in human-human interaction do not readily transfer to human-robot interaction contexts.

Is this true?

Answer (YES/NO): YES